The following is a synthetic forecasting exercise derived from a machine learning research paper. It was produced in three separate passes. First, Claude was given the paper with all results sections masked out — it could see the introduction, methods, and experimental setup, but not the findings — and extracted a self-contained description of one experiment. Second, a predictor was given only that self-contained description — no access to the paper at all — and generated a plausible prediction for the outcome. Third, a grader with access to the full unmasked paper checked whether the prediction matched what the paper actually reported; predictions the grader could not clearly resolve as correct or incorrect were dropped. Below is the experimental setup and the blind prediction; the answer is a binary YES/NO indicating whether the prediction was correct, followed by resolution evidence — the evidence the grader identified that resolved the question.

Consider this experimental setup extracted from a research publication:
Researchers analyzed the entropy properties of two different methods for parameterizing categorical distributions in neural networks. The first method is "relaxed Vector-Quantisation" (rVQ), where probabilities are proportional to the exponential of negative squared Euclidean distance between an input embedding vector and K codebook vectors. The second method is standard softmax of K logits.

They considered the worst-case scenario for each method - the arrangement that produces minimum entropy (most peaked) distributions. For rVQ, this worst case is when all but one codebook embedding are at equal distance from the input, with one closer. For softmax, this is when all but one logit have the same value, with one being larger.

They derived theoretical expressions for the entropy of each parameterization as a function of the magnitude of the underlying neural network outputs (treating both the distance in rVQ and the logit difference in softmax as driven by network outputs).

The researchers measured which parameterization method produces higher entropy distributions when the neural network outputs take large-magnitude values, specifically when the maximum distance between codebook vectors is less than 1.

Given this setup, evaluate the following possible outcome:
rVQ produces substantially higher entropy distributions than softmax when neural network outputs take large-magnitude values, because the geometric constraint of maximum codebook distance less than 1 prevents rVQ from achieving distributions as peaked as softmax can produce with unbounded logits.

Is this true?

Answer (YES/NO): YES